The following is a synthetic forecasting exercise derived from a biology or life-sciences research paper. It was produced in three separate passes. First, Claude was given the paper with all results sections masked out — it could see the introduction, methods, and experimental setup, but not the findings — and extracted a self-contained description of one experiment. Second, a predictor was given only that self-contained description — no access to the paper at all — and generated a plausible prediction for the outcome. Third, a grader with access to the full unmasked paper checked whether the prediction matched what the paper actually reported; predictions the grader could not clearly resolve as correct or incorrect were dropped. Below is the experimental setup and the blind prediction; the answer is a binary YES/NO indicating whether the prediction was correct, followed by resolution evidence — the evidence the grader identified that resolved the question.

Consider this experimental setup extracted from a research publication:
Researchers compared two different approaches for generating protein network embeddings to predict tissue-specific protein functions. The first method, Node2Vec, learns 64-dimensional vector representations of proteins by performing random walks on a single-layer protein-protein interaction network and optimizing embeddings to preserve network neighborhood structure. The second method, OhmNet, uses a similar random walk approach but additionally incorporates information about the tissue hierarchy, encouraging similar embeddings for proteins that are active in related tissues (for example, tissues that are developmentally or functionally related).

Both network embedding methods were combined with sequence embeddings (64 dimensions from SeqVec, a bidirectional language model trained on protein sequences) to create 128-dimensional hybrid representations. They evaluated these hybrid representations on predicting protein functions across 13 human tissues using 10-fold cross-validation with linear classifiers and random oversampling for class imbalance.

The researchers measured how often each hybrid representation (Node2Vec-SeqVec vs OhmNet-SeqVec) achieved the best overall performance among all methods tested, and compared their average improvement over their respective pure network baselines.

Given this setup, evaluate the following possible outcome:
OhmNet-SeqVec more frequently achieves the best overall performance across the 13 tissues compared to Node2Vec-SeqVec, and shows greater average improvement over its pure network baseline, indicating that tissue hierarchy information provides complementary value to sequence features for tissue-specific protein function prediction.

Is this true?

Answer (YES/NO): NO